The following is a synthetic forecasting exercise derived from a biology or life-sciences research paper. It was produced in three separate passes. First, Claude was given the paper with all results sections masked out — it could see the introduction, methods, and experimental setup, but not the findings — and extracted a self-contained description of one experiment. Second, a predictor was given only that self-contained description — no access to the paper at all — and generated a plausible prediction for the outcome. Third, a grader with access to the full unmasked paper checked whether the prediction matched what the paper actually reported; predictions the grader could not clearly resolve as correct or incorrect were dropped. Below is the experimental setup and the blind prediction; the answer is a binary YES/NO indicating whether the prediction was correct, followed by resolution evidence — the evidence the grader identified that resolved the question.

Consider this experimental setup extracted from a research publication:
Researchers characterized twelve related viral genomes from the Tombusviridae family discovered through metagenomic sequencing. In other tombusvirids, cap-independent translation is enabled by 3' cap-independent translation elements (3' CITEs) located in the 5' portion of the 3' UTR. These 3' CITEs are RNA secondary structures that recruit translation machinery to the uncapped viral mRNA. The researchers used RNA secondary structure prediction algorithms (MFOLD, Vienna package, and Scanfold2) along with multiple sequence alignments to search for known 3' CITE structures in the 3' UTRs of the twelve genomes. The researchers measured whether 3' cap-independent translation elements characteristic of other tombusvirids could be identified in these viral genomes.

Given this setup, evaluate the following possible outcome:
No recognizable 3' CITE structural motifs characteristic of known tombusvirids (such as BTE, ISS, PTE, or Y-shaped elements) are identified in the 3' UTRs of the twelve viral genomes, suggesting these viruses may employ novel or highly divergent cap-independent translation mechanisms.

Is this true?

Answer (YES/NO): YES